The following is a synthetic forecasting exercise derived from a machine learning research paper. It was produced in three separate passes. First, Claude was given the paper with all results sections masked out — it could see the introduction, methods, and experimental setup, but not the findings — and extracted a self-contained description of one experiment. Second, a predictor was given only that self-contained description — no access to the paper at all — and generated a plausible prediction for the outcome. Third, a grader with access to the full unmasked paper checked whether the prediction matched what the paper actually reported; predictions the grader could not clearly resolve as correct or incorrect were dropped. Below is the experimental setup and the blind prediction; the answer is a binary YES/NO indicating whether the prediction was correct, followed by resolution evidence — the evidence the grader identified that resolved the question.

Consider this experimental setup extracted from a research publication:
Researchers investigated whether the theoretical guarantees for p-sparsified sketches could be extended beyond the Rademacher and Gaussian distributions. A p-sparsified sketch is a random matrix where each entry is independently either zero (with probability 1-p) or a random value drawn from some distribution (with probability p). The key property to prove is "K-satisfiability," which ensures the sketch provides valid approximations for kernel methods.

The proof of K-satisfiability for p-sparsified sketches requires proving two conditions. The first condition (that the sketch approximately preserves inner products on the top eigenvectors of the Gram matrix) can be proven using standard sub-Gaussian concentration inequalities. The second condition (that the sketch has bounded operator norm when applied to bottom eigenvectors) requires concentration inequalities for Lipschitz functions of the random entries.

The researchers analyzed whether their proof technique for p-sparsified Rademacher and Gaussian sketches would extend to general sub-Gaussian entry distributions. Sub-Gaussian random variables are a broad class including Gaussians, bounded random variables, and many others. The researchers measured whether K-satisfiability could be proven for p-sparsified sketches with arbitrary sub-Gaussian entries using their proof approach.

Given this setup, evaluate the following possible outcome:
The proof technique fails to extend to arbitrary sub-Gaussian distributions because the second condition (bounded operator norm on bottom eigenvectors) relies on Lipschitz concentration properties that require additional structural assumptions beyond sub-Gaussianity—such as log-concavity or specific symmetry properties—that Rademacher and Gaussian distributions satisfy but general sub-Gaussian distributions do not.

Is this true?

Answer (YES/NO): YES